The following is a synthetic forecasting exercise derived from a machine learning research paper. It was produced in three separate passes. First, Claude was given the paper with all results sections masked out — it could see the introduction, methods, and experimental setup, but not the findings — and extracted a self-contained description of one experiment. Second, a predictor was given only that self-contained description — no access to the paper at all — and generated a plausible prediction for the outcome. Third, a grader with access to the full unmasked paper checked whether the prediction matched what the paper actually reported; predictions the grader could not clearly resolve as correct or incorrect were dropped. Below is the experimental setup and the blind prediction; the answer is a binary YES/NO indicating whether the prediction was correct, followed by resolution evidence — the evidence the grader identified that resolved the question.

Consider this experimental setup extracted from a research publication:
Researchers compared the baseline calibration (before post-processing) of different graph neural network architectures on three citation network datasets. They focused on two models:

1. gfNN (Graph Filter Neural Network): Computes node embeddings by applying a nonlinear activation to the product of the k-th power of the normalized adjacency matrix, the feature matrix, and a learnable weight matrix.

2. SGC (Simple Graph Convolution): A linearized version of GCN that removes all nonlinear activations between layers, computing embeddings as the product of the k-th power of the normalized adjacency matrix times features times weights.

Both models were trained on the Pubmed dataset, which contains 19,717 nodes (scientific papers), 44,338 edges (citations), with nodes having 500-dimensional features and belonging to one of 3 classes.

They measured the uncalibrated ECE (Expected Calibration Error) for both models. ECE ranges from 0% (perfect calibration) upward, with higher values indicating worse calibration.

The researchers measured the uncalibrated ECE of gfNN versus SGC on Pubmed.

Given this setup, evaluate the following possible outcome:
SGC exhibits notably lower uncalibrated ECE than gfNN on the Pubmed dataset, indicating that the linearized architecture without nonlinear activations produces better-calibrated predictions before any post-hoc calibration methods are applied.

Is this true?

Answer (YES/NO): NO